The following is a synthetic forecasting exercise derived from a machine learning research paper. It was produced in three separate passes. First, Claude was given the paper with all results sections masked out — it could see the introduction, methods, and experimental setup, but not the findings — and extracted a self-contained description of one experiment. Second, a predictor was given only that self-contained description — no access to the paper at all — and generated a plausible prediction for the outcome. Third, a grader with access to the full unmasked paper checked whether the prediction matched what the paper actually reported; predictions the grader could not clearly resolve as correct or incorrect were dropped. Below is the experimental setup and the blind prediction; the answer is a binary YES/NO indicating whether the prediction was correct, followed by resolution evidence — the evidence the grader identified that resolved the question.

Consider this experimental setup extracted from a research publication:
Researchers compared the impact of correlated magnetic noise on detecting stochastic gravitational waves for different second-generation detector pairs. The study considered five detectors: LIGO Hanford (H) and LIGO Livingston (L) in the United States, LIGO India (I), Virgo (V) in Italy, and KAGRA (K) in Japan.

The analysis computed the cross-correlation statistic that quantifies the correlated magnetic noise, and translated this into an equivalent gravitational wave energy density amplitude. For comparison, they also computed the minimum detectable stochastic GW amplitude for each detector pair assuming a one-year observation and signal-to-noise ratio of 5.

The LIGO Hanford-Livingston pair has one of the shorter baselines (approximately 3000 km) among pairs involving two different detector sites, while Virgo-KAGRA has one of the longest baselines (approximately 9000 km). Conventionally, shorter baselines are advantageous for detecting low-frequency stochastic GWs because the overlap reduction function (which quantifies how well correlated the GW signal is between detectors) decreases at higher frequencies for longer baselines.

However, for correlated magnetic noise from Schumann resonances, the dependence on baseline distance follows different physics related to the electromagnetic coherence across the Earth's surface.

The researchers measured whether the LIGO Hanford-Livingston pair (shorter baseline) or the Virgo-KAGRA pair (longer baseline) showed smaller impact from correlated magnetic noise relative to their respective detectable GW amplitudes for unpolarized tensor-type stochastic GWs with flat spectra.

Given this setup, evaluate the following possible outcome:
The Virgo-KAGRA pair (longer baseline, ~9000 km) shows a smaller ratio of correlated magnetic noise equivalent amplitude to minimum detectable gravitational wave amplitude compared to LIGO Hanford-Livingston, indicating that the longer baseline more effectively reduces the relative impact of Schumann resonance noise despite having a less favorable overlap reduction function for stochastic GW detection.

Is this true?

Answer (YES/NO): YES